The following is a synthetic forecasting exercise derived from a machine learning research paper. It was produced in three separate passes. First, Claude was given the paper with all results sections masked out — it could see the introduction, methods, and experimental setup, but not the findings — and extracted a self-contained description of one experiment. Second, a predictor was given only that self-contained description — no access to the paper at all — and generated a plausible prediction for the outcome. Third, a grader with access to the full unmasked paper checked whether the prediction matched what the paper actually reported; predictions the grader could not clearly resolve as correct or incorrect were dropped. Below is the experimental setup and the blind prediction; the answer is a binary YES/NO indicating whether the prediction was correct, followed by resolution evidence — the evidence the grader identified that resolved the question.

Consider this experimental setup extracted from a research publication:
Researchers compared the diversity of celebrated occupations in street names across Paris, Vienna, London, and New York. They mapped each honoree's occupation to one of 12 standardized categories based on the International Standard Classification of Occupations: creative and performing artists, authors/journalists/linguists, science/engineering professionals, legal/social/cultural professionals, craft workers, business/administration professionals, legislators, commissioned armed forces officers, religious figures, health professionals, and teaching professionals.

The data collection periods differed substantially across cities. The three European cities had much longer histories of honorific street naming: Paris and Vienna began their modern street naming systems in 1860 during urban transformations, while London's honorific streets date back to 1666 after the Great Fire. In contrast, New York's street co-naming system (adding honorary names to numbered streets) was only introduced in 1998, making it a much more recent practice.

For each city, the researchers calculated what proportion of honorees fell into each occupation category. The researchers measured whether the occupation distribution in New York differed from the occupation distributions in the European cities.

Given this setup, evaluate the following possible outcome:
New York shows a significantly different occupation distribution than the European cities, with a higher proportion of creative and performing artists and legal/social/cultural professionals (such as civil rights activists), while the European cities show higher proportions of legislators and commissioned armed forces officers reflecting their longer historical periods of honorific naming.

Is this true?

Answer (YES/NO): NO